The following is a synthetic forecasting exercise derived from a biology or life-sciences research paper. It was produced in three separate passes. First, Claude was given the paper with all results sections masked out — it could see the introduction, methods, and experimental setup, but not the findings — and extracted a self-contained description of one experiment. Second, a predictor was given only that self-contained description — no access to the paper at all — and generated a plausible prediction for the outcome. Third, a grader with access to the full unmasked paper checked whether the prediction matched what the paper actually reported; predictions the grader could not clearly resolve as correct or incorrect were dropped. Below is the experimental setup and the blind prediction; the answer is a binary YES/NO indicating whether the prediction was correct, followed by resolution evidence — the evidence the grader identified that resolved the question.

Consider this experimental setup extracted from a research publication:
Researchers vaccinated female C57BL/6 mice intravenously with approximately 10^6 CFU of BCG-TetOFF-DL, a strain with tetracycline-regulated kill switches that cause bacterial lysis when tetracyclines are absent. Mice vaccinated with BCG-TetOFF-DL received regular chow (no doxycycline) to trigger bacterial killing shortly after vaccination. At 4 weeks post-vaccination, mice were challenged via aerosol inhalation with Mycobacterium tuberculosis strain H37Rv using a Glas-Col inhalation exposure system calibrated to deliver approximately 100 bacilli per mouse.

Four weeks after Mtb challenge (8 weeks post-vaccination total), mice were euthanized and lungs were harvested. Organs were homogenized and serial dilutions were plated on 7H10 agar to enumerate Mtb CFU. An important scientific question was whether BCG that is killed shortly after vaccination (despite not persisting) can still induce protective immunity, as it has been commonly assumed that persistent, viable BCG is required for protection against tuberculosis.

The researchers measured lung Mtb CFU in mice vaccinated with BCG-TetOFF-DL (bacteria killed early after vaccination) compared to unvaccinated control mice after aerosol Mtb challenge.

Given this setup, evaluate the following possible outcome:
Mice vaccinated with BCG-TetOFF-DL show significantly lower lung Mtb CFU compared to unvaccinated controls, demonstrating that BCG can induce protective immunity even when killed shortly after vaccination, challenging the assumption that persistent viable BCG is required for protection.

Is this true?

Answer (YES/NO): YES